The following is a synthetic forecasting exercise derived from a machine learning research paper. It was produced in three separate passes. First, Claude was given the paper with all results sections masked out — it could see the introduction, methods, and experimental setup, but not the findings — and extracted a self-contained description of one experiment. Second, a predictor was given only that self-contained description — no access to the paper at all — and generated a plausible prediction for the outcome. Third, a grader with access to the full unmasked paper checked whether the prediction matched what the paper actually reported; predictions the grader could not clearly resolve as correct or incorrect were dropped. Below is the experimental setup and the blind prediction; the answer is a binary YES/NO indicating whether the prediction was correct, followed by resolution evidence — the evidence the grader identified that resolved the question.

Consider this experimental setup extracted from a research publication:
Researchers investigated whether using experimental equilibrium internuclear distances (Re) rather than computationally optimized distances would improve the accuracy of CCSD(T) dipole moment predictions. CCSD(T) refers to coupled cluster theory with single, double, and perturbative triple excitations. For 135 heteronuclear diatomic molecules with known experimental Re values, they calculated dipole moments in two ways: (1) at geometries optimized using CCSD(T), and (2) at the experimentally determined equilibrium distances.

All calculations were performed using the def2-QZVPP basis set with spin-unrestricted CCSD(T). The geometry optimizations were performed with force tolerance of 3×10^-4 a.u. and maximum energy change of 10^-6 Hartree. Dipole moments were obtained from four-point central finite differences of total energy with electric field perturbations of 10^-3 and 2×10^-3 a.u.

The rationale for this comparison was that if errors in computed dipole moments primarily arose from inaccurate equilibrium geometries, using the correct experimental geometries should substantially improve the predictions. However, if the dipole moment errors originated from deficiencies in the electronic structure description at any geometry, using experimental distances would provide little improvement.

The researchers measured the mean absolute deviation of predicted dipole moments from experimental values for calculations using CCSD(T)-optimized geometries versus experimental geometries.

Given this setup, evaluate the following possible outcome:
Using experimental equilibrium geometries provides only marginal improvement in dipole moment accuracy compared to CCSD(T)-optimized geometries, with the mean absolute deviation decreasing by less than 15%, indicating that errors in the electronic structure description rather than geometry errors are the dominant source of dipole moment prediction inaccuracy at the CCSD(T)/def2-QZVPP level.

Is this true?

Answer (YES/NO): YES